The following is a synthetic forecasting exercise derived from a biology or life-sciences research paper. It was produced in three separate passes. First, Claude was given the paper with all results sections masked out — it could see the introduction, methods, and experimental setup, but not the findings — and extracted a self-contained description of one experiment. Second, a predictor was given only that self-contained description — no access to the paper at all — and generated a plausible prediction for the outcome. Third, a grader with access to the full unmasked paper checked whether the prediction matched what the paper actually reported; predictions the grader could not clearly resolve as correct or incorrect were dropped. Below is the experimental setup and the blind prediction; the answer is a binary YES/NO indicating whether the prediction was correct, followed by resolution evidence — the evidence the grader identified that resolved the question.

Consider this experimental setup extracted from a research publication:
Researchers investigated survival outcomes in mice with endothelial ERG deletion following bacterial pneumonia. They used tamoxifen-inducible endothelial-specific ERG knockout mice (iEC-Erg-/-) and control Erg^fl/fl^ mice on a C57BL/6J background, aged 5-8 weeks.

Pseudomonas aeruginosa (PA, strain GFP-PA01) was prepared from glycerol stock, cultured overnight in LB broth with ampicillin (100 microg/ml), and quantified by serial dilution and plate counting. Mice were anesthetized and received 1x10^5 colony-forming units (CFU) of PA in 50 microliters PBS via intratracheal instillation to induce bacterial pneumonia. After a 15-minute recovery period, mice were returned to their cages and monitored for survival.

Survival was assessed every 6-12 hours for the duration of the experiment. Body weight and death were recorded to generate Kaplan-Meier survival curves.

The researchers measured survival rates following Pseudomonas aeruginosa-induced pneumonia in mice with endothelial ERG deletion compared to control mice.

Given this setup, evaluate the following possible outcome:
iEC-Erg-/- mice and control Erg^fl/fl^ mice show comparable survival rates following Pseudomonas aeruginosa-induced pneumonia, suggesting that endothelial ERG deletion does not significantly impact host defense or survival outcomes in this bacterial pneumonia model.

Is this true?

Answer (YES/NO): NO